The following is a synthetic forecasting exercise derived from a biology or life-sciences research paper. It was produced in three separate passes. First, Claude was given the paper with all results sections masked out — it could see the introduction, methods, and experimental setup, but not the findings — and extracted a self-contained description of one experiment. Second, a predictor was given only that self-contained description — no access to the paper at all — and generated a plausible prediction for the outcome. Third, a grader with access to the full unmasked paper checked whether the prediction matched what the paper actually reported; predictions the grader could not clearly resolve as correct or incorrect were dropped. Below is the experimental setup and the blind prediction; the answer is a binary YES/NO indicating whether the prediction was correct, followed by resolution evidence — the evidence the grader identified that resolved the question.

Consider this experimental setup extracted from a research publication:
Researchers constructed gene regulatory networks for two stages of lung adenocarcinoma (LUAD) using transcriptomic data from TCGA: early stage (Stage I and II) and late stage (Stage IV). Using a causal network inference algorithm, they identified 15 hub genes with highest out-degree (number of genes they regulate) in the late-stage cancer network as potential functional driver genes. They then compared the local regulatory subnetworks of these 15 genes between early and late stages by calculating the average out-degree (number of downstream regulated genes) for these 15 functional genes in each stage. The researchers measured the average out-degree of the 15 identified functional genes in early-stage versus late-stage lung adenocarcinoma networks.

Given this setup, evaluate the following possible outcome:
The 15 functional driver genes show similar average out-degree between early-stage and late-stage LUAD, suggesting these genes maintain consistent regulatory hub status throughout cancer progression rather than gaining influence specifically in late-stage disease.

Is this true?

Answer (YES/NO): NO